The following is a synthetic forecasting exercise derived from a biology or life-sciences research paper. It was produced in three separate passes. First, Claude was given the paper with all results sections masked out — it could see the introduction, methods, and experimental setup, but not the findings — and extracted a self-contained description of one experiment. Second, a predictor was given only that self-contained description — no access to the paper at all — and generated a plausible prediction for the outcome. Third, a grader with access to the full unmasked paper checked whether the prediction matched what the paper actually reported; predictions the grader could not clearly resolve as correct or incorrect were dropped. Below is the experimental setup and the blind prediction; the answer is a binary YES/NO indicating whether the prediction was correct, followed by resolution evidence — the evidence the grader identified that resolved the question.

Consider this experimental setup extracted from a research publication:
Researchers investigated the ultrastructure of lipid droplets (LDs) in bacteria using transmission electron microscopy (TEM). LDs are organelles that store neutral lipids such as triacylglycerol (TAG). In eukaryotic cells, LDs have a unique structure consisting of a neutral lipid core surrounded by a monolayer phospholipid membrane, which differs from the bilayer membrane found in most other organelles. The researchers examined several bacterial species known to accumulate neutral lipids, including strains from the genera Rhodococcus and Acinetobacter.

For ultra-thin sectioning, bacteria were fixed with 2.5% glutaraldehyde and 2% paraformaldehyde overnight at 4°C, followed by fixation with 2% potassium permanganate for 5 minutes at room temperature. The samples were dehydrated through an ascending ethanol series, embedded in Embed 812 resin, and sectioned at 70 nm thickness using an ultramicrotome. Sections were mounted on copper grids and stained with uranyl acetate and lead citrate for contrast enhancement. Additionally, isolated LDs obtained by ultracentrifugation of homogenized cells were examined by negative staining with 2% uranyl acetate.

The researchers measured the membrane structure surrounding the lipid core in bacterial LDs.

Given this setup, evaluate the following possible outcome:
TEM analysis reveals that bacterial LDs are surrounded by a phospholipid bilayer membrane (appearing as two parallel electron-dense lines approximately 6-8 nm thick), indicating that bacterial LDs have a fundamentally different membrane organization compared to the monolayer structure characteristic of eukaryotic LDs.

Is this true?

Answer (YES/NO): NO